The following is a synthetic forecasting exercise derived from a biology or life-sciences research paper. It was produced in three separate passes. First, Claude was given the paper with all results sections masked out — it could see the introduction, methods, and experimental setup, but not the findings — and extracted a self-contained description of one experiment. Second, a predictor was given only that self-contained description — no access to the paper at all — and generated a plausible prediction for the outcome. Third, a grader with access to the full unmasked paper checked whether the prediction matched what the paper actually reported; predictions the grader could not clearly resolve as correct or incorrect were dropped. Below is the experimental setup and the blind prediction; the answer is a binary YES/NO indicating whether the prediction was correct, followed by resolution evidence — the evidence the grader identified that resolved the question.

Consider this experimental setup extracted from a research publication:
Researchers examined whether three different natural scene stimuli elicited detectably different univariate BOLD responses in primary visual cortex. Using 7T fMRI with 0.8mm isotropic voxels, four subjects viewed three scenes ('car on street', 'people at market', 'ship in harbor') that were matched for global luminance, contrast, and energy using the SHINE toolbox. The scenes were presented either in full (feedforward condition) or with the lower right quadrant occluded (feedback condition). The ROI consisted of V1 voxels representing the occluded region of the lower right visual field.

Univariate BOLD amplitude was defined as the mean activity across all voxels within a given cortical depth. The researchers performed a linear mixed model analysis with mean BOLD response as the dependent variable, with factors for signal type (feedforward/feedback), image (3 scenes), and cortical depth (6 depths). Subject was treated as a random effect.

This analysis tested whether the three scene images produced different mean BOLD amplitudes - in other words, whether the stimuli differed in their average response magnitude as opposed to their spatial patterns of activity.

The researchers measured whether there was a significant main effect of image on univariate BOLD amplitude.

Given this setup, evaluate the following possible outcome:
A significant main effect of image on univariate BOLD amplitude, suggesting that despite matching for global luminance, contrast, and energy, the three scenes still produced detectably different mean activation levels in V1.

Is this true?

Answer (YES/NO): NO